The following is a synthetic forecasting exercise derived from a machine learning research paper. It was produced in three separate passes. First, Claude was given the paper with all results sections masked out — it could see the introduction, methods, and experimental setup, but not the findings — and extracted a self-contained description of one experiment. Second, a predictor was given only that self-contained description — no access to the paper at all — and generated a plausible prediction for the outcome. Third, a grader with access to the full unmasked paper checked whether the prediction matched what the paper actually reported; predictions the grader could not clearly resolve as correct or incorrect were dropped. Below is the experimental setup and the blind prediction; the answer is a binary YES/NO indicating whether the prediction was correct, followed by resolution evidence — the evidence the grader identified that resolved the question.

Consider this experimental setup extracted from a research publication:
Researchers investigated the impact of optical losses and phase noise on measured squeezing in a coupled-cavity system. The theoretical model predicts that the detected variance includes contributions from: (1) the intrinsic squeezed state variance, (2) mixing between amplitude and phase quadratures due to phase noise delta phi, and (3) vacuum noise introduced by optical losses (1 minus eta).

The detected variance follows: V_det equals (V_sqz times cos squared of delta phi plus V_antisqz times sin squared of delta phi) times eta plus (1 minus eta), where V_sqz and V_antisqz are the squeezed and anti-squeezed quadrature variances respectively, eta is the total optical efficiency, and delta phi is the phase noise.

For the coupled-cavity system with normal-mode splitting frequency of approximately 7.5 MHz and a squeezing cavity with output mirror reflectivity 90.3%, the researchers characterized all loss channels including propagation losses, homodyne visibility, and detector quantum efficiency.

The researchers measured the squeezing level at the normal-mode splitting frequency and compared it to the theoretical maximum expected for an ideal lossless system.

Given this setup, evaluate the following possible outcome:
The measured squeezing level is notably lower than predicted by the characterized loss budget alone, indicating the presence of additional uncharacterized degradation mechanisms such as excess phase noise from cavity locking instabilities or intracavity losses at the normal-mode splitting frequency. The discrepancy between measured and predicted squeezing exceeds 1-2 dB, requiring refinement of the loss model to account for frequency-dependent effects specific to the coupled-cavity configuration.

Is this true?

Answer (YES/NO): NO